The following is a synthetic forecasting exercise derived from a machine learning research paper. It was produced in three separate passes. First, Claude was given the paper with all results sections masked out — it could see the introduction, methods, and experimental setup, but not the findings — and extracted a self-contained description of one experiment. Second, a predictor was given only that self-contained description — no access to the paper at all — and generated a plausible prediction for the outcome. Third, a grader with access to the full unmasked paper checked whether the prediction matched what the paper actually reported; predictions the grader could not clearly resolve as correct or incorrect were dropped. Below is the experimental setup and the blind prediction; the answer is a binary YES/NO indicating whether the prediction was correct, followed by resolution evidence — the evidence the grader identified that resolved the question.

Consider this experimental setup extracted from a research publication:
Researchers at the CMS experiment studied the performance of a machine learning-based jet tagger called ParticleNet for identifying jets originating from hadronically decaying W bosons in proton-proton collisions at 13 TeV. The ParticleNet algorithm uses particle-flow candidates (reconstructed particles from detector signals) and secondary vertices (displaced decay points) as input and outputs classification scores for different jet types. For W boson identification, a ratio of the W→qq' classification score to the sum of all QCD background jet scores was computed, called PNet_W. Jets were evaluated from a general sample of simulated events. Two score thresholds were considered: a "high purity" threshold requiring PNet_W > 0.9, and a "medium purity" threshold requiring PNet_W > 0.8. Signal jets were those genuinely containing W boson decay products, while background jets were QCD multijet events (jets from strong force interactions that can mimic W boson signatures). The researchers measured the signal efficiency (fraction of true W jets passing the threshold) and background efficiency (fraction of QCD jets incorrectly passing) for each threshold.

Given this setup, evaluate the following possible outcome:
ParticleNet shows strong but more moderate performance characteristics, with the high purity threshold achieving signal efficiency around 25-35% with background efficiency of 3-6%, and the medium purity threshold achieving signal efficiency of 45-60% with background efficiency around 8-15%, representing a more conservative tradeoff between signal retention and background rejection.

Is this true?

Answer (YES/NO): NO